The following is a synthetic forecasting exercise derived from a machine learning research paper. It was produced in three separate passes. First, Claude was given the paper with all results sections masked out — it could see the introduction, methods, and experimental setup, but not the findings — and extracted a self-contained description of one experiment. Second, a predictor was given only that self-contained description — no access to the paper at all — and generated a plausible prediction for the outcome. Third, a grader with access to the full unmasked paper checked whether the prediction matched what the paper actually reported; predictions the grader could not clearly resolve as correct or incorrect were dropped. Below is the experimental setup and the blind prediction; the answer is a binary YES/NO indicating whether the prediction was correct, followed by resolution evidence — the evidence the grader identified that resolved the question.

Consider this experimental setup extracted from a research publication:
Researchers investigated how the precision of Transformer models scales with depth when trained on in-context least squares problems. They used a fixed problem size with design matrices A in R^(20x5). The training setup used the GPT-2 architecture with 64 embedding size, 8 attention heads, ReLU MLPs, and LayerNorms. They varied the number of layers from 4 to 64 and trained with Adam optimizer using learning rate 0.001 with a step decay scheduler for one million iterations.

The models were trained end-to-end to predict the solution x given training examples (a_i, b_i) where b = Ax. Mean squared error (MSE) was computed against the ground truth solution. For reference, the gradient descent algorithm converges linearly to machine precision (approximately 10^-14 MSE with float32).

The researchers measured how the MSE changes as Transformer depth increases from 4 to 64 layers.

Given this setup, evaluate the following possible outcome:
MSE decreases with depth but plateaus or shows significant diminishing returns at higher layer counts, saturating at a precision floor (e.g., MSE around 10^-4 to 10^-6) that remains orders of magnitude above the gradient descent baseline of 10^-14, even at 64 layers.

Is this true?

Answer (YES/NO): NO